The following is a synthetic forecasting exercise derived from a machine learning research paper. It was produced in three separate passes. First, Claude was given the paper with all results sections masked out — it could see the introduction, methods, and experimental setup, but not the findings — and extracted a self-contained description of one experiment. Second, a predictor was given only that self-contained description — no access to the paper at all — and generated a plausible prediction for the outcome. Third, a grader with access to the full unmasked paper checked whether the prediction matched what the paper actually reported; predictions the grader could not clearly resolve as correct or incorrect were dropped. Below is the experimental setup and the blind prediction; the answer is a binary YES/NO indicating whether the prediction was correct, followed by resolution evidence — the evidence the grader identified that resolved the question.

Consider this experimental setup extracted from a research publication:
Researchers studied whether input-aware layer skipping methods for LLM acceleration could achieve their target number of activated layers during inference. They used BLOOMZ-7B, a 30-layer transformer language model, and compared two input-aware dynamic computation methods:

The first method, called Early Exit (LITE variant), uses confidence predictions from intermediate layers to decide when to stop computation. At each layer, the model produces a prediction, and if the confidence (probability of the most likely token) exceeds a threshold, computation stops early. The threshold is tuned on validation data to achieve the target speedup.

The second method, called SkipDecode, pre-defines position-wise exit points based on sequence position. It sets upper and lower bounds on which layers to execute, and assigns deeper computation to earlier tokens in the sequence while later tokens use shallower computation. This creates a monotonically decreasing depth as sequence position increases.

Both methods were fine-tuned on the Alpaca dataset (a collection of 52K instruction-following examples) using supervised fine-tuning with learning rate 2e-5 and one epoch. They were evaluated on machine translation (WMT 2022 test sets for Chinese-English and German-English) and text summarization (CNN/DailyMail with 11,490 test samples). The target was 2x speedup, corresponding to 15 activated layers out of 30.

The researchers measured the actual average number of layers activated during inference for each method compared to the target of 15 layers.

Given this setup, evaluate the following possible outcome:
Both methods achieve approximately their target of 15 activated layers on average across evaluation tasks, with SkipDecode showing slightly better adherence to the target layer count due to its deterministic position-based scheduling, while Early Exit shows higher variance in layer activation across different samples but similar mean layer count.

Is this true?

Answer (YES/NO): NO